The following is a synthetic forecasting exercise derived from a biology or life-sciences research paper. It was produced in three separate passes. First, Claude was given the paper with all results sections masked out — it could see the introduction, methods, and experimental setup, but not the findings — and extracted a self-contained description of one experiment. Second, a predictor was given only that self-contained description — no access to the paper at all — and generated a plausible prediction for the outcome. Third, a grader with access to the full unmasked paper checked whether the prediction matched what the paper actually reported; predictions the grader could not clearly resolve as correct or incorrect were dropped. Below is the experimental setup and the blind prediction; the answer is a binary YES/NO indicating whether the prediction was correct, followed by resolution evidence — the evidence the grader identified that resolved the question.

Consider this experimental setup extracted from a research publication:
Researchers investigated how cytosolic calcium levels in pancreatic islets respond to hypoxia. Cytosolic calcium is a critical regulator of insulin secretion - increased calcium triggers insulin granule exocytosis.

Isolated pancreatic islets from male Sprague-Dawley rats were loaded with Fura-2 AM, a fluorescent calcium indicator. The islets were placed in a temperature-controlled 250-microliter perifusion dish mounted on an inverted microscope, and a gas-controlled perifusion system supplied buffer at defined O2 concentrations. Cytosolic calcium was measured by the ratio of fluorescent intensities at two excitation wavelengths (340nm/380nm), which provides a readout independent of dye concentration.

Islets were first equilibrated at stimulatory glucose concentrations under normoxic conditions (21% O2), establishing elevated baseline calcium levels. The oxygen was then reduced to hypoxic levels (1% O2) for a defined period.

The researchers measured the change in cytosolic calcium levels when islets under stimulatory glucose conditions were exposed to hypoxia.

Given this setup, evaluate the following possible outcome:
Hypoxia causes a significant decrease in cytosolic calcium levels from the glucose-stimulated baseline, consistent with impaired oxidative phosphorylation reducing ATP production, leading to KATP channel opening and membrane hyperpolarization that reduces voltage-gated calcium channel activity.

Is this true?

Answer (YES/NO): NO